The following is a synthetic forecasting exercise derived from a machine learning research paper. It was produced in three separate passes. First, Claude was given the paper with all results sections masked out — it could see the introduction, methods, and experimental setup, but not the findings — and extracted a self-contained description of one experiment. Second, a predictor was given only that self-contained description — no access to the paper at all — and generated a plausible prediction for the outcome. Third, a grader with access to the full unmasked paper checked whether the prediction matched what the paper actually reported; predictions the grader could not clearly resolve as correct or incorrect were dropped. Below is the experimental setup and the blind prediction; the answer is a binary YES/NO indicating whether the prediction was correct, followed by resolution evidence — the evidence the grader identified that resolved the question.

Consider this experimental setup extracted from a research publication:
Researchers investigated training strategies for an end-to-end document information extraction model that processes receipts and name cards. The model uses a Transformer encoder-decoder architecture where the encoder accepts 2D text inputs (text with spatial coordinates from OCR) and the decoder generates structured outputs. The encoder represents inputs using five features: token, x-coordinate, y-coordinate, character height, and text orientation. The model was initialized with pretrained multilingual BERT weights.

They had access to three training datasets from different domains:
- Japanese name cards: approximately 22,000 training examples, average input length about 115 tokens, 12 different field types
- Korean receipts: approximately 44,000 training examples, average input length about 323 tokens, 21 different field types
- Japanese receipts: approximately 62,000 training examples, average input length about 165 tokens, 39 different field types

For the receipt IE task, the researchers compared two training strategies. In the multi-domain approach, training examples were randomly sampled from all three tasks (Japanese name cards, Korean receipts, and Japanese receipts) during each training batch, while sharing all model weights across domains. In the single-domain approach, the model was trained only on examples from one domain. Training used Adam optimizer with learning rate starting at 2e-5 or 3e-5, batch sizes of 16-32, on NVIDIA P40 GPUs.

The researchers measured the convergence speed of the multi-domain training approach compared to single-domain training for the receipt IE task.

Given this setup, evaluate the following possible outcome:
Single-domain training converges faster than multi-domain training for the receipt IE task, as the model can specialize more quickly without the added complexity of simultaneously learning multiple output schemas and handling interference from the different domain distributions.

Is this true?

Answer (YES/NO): NO